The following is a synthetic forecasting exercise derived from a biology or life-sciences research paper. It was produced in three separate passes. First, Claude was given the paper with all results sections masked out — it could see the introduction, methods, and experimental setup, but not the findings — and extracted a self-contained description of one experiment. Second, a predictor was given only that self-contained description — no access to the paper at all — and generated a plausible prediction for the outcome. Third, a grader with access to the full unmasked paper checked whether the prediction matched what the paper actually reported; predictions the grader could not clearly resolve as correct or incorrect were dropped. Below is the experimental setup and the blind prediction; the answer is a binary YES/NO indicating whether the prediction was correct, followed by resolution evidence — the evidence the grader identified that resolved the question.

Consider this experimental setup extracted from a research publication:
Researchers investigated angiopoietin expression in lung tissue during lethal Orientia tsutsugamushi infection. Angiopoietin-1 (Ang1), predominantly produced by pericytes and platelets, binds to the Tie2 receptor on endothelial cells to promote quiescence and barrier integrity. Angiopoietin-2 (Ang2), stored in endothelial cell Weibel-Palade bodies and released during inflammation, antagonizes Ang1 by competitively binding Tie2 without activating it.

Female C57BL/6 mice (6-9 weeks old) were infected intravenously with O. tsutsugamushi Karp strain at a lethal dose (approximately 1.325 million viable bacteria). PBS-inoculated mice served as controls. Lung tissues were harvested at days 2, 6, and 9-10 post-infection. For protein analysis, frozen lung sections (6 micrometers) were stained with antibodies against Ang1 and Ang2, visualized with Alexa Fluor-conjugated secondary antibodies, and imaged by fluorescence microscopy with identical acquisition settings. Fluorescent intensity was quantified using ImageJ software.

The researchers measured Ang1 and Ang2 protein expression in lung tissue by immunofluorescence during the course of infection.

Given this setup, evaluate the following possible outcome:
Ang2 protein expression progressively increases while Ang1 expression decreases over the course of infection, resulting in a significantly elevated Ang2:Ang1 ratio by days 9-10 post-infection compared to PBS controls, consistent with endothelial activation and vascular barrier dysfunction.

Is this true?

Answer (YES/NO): YES